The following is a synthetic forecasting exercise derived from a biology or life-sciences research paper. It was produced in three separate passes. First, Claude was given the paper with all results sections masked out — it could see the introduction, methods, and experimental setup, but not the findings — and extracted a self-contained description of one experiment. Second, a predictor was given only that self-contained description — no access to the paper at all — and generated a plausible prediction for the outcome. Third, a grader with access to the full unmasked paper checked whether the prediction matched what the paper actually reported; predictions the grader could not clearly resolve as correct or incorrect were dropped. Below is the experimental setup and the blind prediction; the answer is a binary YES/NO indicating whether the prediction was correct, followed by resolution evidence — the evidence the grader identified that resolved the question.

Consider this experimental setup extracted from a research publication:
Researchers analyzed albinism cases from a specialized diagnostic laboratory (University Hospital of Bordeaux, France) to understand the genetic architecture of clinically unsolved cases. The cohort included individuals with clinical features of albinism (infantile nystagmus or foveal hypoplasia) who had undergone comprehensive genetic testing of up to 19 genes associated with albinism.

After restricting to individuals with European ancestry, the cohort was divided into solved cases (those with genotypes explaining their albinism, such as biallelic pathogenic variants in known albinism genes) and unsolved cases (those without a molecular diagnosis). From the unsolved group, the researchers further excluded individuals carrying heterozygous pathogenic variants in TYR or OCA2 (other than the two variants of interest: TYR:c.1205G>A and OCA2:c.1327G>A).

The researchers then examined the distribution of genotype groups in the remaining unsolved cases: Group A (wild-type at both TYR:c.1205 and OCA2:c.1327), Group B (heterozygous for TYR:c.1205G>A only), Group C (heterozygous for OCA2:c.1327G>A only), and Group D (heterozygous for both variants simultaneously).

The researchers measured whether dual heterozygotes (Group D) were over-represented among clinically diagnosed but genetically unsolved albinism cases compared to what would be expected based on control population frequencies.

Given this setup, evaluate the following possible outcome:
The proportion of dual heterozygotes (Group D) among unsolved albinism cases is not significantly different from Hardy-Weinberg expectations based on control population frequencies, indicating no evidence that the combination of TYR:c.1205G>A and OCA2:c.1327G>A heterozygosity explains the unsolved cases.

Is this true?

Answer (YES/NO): NO